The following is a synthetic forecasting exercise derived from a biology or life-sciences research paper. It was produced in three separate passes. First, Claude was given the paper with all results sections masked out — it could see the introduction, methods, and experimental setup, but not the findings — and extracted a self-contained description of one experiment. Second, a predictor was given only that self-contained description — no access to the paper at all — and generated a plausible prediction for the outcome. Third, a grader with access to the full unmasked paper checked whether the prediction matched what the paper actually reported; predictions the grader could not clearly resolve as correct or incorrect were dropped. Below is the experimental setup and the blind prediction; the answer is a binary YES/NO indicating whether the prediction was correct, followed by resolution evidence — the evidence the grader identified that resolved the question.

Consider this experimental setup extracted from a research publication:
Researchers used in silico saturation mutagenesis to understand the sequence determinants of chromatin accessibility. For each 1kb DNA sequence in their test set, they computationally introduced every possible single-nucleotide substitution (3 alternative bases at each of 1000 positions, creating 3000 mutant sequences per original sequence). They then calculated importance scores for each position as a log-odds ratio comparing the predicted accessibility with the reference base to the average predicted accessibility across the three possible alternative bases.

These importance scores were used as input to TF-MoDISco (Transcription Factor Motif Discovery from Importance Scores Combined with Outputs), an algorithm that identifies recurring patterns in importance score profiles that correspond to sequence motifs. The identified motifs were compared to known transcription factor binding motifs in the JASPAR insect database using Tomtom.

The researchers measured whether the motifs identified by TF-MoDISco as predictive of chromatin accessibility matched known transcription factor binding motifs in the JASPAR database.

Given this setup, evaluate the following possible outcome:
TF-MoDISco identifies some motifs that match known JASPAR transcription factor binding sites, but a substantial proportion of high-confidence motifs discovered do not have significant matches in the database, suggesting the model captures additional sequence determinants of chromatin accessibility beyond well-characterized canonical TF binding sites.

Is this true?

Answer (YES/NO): YES